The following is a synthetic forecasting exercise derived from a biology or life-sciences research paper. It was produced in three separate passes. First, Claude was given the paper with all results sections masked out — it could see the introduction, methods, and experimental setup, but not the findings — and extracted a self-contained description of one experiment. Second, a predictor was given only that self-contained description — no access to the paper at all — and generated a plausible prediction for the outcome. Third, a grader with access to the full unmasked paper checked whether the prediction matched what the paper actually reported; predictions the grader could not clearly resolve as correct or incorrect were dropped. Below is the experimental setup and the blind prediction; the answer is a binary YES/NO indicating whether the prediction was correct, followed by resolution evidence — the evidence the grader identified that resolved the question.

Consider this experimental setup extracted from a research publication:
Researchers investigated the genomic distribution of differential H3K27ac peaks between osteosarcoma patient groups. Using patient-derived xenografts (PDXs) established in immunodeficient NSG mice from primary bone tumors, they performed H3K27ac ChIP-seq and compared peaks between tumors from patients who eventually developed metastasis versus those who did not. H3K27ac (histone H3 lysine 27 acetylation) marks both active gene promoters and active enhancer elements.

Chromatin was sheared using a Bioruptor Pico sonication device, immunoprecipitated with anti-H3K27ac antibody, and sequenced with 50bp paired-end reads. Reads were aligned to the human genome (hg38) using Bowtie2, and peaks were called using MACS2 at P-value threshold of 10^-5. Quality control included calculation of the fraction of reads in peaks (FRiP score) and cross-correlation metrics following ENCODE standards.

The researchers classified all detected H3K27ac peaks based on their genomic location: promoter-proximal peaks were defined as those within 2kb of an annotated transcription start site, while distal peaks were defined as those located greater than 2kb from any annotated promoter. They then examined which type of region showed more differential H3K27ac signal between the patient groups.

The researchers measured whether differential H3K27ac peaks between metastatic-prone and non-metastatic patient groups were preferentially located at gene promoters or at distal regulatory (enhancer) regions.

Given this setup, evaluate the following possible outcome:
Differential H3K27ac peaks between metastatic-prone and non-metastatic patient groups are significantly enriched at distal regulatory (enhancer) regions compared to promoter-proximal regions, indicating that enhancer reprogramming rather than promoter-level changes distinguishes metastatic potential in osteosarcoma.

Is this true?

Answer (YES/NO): YES